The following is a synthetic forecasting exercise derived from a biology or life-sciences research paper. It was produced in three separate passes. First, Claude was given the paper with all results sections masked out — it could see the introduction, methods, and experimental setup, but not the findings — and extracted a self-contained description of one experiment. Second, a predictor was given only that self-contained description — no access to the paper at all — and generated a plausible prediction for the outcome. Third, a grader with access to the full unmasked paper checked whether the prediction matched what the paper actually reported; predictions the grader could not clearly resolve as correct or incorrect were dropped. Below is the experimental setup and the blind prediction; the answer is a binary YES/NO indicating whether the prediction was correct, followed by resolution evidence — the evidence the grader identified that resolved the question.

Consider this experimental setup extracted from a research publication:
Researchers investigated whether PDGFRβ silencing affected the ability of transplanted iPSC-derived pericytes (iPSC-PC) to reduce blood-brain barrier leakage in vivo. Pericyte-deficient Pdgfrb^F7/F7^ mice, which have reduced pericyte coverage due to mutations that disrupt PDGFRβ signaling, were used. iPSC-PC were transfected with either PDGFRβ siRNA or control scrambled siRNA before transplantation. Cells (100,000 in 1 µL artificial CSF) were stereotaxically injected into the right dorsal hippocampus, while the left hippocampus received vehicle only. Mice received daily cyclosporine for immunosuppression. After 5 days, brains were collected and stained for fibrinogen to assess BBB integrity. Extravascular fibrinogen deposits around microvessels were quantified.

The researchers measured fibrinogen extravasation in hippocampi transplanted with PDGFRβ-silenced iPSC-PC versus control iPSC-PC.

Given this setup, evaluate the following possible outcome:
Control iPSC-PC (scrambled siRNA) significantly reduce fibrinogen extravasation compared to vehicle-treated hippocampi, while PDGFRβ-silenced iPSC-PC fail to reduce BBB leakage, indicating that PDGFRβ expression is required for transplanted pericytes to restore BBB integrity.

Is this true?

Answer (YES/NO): YES